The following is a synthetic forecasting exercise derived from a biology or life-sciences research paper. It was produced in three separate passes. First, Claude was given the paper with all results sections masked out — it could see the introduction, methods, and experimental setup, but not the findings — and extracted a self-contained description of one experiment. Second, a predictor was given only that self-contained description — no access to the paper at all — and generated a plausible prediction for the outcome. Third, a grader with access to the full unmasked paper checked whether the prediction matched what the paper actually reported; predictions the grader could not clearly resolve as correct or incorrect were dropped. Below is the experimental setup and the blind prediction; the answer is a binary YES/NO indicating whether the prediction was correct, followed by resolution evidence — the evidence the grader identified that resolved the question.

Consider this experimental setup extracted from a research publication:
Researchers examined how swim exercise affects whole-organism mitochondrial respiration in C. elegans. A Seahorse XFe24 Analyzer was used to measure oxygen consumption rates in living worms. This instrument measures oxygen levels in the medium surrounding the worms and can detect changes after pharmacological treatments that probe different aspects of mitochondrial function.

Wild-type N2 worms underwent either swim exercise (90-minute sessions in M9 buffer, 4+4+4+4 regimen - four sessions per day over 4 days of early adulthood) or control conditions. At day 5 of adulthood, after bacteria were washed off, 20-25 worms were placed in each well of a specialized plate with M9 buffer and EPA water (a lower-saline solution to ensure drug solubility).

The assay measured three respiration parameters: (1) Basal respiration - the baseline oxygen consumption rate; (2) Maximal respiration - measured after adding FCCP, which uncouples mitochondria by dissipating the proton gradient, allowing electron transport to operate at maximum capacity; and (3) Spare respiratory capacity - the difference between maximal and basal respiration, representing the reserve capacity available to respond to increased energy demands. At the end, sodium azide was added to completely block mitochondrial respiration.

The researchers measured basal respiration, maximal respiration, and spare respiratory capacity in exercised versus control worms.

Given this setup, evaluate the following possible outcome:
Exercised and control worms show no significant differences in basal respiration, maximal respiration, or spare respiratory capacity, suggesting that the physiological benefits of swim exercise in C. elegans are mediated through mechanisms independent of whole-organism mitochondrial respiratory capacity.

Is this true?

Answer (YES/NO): NO